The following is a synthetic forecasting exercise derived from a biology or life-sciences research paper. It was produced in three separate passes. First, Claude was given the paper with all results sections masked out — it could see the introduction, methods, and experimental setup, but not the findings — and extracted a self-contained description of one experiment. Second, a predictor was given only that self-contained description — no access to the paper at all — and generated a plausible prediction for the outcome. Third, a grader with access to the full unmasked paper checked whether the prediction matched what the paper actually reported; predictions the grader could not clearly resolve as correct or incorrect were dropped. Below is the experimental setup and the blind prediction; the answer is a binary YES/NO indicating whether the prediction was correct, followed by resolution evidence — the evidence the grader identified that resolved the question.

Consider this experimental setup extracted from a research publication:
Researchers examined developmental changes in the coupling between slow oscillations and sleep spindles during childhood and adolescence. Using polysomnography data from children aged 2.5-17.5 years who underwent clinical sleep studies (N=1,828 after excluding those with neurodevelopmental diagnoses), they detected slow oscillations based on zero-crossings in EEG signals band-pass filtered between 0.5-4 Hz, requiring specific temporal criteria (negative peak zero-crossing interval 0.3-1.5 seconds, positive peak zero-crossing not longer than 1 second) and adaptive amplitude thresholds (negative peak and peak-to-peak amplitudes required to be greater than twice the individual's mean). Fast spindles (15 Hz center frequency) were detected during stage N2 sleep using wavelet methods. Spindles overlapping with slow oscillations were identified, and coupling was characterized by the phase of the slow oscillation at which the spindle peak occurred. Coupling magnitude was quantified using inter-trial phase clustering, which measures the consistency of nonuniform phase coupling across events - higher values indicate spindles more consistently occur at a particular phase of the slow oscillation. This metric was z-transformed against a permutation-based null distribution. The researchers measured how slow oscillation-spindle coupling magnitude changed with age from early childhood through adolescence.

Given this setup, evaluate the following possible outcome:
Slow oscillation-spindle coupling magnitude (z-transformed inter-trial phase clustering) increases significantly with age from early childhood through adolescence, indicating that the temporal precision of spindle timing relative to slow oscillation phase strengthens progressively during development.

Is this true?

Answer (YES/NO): NO